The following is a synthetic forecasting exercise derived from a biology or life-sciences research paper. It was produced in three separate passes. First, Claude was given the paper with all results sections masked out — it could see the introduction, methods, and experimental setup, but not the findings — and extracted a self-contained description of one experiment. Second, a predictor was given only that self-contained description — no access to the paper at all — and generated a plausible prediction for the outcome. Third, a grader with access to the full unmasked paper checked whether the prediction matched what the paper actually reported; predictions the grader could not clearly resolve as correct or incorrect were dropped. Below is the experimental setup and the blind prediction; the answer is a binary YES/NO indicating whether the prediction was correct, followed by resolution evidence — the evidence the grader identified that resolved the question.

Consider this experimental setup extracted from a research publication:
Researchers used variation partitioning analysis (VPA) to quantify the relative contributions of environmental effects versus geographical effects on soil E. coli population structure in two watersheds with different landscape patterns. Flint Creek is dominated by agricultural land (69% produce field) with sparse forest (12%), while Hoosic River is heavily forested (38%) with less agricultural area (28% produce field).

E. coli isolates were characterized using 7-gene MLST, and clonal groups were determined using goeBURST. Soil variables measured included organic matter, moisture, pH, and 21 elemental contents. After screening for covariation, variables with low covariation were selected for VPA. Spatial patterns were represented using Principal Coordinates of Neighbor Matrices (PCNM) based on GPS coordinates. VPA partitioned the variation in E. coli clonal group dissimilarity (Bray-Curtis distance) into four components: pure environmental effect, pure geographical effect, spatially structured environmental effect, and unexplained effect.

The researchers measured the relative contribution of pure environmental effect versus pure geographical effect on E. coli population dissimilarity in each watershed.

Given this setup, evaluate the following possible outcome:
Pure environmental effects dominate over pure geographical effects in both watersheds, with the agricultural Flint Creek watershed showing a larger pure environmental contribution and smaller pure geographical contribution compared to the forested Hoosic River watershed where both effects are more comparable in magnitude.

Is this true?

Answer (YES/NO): NO